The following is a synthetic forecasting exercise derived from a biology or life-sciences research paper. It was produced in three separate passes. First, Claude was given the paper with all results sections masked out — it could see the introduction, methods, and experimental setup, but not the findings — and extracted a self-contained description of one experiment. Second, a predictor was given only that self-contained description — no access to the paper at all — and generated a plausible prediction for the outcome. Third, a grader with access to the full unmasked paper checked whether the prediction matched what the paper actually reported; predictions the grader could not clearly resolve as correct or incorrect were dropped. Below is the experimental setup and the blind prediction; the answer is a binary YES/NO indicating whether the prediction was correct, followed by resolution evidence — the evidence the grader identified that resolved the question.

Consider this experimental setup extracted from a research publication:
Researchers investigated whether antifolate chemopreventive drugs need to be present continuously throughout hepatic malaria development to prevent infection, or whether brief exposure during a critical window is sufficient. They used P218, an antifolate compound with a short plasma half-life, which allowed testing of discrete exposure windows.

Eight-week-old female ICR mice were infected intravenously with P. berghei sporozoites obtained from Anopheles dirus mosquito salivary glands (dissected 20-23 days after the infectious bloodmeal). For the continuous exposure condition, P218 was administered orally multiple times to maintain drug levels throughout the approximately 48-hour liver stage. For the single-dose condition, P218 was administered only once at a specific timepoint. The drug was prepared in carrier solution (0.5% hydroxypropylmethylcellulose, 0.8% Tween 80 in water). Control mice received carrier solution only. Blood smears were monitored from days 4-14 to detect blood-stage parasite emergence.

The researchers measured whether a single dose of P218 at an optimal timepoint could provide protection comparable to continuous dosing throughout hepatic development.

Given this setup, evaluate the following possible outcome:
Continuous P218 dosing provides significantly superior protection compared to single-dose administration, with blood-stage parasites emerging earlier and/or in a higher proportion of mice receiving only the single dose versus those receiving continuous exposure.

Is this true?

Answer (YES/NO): NO